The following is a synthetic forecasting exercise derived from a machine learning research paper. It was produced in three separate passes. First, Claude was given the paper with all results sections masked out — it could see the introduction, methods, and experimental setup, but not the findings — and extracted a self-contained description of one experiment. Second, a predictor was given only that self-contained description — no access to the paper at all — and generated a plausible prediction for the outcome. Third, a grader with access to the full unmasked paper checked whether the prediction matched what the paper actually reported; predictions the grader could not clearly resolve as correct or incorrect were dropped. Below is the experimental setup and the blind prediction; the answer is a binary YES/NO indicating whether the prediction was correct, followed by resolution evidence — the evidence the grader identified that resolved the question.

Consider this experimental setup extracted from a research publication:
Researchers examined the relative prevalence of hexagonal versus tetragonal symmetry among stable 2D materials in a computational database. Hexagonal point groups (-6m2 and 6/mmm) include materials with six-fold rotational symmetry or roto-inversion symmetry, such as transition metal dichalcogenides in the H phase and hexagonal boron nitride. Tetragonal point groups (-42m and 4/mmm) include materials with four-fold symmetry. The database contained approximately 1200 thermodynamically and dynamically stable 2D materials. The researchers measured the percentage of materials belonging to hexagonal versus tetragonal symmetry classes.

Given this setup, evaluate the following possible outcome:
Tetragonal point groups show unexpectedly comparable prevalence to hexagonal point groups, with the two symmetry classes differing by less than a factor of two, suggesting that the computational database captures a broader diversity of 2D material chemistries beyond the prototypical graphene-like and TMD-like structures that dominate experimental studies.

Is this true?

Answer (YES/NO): YES